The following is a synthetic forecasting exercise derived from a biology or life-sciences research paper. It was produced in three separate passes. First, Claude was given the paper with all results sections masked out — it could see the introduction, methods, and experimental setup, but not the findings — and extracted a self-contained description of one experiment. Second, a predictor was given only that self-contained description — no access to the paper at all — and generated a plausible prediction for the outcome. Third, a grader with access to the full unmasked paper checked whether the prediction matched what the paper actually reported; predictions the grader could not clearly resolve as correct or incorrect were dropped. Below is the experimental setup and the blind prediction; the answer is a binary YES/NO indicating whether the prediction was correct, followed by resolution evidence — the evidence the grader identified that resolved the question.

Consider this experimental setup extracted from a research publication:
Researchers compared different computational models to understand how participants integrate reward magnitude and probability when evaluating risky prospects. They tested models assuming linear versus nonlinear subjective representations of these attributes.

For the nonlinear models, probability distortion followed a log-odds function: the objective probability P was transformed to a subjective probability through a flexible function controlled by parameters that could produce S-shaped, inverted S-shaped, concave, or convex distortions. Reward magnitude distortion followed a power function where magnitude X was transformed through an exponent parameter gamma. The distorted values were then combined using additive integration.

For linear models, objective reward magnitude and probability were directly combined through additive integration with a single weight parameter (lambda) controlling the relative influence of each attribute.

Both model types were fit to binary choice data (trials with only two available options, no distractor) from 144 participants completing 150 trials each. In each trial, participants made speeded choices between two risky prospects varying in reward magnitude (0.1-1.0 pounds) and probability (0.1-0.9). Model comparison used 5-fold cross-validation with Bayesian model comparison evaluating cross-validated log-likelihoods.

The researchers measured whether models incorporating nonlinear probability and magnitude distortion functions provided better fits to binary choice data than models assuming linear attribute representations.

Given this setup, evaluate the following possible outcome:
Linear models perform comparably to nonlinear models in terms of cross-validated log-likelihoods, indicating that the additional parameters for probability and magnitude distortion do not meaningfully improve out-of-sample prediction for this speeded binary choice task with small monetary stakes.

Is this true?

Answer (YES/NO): YES